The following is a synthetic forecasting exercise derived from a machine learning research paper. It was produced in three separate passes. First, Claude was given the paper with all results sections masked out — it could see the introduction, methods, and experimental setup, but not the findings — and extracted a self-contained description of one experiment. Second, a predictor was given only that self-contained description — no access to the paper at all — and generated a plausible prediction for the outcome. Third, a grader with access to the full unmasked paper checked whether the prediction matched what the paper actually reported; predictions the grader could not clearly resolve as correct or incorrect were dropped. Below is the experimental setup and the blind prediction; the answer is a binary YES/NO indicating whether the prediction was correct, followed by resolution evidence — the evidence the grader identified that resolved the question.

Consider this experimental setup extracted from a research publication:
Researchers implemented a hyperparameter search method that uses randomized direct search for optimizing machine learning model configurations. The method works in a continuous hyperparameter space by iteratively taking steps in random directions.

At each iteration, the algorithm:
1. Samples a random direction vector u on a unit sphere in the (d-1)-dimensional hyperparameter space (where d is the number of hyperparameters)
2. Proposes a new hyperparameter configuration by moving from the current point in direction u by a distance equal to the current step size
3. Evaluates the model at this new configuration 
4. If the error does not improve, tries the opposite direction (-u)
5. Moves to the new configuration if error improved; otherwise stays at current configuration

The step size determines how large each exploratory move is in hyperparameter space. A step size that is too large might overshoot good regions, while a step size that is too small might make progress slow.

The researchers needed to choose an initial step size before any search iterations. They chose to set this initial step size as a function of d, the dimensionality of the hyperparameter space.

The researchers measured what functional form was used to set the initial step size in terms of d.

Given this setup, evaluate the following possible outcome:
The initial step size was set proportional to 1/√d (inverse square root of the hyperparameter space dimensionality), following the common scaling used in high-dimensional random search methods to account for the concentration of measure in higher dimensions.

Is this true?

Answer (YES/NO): NO